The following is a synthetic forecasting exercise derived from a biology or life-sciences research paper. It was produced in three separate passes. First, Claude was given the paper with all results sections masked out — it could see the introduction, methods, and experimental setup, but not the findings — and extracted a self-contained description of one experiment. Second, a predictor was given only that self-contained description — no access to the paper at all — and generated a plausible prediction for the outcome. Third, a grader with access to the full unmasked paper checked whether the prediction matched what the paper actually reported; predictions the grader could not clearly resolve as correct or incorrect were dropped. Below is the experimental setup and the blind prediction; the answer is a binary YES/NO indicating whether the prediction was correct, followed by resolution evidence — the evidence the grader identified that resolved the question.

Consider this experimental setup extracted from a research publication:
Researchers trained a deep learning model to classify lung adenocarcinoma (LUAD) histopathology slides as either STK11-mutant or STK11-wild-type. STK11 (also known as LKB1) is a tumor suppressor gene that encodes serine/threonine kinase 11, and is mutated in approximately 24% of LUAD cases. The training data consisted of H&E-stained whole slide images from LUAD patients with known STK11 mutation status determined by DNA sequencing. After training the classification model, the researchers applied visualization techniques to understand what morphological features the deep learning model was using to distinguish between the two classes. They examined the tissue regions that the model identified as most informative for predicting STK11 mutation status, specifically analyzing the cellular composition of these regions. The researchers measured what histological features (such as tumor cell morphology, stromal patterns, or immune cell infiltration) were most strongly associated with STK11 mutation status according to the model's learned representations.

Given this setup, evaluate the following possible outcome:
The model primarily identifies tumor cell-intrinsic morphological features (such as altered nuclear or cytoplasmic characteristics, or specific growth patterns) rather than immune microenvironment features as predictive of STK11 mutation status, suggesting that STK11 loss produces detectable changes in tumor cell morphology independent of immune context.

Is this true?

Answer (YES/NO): NO